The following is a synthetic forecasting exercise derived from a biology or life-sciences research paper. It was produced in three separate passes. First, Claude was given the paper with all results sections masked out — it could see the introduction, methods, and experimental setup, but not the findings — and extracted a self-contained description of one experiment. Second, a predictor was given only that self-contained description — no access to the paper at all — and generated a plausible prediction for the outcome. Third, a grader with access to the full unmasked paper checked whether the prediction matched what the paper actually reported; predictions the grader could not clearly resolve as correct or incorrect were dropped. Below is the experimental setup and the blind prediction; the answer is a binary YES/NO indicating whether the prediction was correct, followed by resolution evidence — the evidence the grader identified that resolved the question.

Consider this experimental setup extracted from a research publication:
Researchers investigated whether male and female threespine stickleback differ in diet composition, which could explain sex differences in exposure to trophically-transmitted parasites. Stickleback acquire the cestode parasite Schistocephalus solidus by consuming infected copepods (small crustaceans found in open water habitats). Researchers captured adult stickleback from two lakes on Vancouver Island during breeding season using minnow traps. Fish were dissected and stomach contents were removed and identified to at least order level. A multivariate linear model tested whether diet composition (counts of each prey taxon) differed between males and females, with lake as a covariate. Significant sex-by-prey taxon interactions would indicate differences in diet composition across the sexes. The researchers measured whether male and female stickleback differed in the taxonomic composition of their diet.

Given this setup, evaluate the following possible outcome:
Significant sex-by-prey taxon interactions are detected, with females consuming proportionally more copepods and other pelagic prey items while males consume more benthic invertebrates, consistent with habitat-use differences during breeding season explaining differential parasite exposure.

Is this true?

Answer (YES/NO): NO